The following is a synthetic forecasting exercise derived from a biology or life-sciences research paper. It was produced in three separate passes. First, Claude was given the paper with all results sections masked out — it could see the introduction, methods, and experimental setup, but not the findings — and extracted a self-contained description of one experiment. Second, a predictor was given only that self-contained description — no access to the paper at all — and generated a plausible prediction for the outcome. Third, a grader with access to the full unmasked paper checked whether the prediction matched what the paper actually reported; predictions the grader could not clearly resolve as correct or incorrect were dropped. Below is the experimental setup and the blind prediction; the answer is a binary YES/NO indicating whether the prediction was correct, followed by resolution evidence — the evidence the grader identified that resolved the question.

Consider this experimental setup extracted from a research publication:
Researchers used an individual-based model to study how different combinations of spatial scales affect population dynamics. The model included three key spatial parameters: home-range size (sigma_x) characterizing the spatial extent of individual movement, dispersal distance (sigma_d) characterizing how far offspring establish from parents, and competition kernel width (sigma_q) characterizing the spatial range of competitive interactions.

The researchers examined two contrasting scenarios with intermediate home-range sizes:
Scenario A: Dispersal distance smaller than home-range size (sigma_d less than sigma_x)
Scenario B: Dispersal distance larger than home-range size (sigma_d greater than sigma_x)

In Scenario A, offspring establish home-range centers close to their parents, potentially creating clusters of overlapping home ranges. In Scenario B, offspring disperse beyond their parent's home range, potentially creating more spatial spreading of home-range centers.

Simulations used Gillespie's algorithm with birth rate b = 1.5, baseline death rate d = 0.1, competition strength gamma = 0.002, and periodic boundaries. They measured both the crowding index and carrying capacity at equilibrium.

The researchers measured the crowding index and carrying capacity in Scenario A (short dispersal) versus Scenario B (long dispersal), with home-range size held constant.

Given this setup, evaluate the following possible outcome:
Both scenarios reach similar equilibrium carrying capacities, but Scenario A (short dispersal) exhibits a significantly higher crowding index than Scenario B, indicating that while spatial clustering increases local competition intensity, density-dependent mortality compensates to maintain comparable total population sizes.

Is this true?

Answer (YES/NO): NO